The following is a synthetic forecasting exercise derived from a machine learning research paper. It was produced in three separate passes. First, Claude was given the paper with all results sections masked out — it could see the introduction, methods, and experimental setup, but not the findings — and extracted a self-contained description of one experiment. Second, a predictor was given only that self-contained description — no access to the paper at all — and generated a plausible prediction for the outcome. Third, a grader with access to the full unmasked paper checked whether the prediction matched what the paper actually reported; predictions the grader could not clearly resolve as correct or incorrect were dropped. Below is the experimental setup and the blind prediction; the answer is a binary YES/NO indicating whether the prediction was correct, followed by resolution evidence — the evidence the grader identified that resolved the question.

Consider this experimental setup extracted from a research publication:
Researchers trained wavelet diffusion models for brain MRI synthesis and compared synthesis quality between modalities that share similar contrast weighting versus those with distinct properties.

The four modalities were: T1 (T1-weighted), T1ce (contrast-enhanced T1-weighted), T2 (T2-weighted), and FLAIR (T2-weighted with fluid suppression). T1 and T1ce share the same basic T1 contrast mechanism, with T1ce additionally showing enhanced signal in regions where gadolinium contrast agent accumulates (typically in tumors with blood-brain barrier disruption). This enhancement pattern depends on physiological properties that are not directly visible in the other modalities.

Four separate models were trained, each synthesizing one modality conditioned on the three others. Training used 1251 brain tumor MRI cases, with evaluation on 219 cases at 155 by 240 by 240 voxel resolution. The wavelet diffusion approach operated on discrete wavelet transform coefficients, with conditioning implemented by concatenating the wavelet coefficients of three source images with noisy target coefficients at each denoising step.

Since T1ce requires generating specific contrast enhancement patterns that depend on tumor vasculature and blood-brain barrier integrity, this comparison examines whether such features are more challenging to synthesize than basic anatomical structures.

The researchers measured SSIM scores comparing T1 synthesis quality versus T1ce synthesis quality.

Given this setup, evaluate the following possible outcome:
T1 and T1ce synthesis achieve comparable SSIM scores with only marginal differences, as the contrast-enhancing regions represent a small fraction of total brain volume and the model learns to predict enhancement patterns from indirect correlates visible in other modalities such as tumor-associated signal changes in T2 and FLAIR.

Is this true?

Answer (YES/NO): NO